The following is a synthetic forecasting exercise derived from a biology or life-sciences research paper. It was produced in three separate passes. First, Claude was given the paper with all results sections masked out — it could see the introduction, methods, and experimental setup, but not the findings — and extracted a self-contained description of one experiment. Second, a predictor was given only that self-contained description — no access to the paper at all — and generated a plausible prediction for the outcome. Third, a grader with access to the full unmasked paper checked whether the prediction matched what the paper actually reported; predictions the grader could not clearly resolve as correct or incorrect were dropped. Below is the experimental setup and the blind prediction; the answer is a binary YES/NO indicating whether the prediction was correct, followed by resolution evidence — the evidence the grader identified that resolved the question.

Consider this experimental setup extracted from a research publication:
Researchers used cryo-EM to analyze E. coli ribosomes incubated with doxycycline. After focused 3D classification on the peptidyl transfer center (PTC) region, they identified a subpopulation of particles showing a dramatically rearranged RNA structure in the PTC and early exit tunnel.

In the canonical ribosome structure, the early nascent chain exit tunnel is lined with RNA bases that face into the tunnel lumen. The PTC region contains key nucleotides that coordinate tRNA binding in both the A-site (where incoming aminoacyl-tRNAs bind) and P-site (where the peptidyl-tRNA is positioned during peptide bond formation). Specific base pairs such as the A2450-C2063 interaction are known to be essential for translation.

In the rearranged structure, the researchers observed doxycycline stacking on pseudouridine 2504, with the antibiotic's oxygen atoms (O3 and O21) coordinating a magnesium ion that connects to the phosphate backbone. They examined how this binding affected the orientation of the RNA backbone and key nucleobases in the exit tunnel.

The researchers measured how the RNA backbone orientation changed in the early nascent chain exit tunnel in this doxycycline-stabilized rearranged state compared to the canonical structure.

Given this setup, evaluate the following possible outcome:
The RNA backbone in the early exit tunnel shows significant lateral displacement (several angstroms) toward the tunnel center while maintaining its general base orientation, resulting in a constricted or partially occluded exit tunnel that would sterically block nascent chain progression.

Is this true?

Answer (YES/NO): NO